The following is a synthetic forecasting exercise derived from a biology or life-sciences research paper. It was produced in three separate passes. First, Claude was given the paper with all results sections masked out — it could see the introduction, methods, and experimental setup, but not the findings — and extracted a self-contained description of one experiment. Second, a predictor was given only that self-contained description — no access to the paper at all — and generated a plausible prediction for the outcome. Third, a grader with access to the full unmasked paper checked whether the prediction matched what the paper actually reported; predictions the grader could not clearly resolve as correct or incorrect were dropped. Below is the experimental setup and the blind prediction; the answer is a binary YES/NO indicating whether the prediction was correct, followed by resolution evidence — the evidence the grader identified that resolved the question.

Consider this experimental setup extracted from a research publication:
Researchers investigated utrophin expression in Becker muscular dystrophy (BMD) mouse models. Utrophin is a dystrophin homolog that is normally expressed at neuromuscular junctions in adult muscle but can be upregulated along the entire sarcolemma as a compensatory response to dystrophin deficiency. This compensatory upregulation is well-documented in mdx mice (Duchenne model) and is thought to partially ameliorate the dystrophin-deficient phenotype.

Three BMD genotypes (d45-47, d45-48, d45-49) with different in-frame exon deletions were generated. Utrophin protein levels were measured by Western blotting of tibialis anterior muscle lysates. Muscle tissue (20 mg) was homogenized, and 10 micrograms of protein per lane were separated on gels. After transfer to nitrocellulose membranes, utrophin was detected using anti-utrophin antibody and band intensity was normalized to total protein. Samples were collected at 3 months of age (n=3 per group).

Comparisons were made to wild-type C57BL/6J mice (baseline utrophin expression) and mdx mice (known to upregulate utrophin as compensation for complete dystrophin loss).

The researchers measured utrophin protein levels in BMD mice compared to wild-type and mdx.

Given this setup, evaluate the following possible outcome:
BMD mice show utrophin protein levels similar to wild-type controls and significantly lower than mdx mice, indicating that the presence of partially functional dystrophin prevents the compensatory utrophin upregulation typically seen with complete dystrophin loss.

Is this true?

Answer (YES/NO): YES